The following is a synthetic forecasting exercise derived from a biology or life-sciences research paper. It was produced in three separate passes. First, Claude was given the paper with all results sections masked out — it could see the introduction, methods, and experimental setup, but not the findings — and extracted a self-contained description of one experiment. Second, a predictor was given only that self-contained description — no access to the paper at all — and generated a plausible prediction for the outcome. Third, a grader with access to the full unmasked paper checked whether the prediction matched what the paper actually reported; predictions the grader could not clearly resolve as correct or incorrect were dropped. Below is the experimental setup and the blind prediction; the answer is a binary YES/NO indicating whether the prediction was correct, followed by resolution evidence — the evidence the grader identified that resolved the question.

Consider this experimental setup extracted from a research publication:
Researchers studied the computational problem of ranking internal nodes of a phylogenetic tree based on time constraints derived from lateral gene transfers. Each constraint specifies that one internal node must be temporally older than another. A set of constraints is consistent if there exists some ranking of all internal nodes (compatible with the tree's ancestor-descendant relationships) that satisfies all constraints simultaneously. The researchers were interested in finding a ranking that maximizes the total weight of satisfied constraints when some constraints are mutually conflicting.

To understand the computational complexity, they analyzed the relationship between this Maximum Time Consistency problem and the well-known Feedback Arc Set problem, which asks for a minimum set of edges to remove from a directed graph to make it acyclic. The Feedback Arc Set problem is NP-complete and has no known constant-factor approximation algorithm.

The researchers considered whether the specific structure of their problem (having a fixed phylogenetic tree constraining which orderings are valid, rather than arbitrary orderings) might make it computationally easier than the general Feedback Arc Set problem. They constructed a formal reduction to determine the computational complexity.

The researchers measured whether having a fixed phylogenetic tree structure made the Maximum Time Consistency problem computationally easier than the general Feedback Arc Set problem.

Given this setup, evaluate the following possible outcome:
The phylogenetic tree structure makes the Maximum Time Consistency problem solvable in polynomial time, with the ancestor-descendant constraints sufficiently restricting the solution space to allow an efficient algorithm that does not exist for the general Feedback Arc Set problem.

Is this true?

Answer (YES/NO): NO